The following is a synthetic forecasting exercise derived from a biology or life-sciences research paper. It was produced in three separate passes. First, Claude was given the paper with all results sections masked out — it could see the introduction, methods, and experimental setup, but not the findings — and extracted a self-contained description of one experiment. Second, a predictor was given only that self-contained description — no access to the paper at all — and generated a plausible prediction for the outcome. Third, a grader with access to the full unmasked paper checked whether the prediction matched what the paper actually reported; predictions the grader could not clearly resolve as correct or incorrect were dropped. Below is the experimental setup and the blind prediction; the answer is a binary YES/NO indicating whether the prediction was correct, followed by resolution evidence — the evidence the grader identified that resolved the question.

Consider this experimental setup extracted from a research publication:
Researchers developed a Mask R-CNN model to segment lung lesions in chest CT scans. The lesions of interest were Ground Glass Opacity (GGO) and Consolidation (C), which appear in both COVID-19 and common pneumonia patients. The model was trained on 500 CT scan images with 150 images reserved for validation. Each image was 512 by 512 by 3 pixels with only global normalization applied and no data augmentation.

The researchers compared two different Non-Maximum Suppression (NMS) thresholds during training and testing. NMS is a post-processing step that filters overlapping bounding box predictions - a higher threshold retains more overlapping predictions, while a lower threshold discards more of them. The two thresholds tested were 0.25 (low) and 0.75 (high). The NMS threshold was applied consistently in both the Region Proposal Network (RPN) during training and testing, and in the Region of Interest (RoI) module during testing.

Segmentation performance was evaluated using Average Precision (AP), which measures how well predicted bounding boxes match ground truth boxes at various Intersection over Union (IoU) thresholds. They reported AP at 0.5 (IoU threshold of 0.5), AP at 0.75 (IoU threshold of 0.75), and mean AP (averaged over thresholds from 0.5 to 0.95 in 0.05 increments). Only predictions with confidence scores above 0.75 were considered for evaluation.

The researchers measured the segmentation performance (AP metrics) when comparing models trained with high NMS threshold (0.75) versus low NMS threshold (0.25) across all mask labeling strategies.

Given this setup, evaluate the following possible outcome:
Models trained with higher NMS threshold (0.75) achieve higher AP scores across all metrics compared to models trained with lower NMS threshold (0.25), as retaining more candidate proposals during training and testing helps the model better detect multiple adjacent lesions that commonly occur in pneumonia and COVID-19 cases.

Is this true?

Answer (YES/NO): YES